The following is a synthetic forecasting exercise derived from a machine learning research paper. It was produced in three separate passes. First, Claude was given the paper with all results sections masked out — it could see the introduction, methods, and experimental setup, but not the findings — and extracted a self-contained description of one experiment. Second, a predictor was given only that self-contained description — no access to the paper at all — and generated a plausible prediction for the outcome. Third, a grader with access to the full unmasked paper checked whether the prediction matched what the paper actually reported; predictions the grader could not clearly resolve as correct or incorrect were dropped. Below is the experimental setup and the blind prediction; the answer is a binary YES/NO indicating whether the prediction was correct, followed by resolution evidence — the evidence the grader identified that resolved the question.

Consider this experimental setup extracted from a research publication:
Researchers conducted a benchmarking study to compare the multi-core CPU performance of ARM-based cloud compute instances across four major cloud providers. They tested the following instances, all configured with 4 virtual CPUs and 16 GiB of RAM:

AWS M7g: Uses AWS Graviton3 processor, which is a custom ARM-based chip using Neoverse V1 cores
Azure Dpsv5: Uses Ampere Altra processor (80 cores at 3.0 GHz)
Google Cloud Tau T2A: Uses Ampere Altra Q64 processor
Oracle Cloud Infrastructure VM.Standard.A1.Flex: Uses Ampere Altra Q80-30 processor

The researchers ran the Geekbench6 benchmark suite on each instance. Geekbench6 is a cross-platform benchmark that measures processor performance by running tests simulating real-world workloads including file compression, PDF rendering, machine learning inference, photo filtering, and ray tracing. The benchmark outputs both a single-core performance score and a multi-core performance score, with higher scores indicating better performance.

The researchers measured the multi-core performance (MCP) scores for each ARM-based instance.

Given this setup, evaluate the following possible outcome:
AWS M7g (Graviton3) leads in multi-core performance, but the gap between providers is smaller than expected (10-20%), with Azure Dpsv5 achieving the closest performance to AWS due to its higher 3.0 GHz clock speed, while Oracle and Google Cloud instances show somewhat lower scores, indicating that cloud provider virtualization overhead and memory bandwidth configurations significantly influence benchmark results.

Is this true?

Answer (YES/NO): NO